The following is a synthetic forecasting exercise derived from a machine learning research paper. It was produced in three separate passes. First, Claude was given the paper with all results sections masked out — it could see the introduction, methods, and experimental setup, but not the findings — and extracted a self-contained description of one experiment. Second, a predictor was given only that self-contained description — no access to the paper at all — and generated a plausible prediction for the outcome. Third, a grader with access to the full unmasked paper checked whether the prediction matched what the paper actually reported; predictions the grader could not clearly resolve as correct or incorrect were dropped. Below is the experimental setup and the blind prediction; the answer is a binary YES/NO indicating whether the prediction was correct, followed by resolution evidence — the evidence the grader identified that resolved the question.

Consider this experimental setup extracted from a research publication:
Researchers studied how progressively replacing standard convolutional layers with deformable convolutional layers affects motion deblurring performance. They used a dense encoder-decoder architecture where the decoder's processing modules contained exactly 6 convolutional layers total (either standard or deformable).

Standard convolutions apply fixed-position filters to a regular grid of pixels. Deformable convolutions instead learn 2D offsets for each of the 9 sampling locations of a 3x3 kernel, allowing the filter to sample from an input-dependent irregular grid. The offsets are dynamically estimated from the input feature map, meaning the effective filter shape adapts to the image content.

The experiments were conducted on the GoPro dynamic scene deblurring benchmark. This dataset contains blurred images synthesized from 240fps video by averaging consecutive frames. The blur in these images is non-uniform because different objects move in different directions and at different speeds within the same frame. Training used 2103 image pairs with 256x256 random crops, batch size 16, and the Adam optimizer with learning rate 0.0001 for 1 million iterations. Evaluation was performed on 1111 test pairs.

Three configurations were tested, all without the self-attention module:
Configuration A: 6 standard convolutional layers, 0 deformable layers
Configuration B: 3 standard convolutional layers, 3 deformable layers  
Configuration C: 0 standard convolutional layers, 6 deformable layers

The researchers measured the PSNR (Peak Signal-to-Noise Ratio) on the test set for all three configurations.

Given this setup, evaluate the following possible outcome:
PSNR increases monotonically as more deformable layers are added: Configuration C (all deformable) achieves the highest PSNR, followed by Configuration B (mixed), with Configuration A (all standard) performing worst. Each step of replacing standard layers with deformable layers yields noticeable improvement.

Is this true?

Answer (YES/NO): YES